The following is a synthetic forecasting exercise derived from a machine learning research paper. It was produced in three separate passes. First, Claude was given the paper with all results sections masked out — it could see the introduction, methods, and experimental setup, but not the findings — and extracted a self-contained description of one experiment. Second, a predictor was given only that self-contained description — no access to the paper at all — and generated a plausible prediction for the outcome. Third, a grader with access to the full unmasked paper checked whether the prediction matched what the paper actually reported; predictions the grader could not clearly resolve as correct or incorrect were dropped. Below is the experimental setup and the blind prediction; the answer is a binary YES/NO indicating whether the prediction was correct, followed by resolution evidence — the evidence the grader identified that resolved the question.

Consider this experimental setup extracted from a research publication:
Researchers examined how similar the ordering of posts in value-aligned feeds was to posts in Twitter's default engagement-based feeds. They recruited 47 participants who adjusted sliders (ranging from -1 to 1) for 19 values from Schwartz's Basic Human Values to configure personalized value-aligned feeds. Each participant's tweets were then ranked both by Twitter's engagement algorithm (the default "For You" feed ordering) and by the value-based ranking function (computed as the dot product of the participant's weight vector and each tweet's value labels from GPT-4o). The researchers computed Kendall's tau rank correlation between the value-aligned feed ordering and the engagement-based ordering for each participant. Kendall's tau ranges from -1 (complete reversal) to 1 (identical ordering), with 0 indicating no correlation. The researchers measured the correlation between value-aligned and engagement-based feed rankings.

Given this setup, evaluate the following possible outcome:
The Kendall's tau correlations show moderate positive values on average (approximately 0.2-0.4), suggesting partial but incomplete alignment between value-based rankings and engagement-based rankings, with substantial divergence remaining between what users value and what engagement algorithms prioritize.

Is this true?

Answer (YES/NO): NO